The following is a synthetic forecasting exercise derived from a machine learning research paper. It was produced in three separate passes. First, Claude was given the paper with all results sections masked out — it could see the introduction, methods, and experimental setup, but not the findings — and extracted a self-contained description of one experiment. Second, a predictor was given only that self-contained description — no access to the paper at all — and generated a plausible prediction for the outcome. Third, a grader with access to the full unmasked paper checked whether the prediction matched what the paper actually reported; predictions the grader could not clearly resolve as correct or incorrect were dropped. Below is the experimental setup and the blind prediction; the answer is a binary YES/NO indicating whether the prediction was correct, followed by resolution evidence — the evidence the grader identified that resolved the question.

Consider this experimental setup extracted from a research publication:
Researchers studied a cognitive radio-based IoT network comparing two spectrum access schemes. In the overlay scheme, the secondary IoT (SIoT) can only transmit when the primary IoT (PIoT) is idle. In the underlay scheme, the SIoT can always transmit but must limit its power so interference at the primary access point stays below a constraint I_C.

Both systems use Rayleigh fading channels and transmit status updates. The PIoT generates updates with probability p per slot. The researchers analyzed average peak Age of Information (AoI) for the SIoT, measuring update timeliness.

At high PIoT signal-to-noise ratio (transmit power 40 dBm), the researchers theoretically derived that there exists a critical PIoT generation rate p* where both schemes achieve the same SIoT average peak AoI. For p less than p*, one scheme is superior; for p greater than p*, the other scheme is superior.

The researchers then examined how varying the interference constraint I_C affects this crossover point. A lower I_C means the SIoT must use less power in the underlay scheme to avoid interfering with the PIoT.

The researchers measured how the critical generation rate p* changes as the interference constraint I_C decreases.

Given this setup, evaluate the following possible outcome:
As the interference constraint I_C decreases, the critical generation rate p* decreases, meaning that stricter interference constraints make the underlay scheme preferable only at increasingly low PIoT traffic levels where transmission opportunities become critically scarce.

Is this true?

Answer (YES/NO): NO